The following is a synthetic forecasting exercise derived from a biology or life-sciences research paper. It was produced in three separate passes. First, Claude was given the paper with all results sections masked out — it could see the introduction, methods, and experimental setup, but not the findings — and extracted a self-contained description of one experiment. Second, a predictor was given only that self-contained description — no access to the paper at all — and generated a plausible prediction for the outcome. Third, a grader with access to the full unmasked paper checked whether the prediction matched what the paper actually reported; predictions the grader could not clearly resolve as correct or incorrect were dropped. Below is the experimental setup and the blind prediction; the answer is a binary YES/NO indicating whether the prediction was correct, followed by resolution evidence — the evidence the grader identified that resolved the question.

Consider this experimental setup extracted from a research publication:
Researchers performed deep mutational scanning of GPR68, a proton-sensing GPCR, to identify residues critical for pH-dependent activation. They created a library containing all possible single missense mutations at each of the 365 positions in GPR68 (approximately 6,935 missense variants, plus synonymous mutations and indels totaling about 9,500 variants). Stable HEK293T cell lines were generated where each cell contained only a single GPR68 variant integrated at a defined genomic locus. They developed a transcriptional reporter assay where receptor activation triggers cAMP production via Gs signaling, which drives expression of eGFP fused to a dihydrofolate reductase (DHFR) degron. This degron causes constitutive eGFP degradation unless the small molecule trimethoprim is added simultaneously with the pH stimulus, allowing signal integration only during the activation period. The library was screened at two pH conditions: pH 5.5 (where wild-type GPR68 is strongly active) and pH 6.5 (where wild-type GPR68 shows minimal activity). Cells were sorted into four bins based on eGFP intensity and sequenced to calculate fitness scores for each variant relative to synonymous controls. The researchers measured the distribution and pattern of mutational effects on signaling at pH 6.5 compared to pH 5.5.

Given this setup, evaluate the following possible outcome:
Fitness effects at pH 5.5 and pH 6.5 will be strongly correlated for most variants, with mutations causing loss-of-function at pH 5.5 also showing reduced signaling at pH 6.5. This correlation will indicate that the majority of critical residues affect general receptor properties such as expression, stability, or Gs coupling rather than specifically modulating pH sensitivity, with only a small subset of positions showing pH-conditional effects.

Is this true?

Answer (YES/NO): NO